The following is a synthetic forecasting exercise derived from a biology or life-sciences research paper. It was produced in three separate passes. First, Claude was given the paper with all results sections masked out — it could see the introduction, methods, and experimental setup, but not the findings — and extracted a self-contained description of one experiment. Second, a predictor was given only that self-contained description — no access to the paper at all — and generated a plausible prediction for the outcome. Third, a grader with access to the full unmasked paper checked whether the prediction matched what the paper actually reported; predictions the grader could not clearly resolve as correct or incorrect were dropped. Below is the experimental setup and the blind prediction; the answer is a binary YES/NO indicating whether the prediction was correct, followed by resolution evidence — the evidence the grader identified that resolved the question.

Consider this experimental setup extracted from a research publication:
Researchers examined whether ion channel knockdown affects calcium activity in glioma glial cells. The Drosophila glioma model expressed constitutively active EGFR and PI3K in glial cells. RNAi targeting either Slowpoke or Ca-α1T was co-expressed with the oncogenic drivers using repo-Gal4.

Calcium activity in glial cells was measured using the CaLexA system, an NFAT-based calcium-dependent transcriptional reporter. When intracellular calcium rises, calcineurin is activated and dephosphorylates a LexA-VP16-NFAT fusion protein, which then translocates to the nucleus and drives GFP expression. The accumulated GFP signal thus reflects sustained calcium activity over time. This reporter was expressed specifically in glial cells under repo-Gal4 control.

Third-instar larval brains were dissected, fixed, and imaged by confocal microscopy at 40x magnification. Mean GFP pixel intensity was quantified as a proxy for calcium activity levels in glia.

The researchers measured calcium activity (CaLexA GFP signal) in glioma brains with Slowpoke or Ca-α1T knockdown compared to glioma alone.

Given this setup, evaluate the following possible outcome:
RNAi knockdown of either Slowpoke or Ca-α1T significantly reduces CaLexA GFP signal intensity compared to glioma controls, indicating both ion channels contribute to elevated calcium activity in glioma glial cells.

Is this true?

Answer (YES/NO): YES